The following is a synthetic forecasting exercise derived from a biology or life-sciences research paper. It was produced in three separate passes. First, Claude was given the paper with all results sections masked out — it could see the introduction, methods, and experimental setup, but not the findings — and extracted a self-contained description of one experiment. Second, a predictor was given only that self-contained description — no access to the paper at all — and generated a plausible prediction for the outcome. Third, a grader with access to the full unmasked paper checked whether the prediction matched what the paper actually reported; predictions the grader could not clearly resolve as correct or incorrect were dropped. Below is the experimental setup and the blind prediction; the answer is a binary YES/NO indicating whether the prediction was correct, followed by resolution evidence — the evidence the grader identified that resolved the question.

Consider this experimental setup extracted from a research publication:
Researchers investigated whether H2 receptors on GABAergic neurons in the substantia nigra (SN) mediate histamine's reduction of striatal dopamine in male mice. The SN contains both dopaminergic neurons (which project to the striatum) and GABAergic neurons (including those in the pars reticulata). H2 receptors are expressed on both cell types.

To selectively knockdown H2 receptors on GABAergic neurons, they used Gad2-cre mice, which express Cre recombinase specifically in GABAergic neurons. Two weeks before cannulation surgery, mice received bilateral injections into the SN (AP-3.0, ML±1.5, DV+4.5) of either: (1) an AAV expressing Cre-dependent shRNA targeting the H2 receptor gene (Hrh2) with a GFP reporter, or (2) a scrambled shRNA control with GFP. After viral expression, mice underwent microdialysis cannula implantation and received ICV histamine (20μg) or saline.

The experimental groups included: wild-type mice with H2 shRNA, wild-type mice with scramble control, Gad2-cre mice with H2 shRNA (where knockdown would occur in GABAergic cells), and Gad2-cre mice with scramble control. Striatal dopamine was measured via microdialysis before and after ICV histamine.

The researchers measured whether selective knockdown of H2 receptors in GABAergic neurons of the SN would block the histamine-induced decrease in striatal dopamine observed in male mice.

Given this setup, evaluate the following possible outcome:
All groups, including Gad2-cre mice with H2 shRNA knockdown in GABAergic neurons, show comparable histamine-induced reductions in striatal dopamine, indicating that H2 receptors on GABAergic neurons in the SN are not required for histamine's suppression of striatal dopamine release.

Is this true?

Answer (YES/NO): NO